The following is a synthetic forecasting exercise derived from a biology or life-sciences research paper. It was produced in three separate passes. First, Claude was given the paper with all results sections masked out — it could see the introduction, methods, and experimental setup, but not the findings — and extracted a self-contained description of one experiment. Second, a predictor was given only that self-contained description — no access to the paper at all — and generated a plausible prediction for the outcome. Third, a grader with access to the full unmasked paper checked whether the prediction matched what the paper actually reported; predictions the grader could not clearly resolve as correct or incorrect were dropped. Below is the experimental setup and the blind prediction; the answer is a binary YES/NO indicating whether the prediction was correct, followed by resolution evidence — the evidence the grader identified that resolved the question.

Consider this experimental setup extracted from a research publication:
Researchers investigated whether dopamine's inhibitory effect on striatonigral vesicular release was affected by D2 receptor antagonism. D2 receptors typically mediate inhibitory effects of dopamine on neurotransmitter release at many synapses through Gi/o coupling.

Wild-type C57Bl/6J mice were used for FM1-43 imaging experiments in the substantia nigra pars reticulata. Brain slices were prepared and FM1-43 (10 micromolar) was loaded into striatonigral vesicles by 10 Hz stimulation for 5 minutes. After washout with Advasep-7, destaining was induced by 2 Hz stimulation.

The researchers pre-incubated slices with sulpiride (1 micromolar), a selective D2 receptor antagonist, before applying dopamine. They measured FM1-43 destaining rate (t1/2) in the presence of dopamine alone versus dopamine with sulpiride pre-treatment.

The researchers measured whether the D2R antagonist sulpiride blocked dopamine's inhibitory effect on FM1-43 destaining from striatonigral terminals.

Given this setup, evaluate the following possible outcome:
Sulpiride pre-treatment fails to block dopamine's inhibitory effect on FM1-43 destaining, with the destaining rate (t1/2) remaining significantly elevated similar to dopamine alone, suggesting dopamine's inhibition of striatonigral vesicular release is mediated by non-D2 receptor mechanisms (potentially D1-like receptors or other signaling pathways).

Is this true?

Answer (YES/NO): YES